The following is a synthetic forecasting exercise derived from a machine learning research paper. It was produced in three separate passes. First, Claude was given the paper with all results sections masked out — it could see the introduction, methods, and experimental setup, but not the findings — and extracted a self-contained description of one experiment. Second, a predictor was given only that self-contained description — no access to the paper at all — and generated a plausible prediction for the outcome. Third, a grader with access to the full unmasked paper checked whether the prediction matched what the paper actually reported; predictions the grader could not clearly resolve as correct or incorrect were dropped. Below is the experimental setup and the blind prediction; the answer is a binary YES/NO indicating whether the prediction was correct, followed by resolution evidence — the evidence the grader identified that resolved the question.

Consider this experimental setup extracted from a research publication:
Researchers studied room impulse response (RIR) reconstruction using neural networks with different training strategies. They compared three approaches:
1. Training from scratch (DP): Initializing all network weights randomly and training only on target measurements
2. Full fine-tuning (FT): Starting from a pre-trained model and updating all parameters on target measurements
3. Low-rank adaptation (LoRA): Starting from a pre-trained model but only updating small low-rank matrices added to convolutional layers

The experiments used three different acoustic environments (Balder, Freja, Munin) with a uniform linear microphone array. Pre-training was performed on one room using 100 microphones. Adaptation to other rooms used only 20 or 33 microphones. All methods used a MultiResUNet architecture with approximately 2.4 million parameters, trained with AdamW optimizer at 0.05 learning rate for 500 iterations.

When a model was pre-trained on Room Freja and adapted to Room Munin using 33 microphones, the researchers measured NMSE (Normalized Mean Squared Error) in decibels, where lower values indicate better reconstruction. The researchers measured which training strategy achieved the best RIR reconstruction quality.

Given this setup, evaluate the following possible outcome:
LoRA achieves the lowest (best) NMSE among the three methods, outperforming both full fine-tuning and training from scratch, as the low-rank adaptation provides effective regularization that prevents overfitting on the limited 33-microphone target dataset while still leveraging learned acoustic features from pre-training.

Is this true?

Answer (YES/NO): NO